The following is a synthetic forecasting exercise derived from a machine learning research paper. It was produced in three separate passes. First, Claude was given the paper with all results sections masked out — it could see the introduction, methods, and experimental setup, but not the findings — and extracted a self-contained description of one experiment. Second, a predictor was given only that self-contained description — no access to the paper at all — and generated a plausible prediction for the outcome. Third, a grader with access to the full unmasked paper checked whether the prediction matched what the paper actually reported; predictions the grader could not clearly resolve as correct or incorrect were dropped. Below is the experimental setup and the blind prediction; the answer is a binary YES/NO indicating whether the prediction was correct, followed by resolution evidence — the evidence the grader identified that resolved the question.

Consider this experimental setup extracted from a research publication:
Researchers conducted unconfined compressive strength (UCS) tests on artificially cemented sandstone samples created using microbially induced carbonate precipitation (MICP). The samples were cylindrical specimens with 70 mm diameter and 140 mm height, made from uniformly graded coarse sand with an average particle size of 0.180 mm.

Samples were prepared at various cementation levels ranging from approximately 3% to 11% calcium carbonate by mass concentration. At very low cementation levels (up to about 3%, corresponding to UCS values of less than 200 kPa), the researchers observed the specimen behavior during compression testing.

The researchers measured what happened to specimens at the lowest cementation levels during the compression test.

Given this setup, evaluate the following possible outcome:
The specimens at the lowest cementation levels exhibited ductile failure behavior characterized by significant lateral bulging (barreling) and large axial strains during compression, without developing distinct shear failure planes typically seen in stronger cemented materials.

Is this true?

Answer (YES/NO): NO